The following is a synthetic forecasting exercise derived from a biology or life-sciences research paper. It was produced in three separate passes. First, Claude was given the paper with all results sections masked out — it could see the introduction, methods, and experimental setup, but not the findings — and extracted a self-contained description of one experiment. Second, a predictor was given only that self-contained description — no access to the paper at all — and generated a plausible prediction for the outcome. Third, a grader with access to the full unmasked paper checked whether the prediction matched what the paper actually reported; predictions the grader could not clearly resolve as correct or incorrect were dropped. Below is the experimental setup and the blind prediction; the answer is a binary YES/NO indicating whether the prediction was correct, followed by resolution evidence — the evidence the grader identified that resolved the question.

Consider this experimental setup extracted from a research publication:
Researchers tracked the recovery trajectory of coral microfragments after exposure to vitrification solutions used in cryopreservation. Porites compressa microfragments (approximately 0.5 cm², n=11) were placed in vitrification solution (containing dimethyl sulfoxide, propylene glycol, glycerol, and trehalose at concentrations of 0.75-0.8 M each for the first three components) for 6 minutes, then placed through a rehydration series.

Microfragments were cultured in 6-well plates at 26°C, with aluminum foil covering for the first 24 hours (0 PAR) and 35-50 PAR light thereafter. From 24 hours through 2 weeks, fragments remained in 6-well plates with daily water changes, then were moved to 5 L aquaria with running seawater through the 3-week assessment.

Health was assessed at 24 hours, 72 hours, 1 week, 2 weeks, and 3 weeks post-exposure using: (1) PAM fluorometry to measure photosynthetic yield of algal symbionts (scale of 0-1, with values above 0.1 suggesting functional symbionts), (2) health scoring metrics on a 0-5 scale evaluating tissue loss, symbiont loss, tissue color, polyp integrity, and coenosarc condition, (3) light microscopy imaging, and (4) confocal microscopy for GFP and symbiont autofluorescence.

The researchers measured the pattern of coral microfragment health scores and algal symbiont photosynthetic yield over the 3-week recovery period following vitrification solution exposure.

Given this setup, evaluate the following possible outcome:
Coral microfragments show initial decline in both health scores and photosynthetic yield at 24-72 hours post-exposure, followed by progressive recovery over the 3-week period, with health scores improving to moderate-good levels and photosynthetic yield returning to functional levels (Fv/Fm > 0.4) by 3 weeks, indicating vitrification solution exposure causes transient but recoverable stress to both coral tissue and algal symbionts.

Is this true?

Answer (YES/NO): NO